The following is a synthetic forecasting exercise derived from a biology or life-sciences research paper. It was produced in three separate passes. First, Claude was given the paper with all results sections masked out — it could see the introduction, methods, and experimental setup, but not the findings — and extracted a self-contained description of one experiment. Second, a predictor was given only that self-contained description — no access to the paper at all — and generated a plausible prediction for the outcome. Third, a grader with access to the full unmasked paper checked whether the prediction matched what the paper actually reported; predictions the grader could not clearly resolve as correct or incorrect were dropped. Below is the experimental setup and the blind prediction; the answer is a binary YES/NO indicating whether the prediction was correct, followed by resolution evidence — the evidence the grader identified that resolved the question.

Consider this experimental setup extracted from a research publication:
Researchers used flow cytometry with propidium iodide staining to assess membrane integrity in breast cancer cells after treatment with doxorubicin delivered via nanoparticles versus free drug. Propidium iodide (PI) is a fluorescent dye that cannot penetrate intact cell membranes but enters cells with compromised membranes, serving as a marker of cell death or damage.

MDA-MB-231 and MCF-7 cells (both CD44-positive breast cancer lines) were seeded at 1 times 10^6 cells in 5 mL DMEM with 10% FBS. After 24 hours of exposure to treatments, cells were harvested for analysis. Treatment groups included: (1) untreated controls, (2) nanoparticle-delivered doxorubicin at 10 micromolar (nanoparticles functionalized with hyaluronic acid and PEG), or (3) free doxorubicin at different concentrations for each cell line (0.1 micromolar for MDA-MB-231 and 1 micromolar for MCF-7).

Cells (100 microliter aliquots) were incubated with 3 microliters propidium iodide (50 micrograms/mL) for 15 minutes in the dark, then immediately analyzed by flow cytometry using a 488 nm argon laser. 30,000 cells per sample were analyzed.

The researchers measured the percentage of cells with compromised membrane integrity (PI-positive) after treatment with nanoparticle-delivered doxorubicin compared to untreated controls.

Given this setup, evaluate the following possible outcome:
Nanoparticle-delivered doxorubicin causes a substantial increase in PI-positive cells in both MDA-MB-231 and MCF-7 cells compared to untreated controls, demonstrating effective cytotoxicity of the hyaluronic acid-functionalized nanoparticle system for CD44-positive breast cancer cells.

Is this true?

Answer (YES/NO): YES